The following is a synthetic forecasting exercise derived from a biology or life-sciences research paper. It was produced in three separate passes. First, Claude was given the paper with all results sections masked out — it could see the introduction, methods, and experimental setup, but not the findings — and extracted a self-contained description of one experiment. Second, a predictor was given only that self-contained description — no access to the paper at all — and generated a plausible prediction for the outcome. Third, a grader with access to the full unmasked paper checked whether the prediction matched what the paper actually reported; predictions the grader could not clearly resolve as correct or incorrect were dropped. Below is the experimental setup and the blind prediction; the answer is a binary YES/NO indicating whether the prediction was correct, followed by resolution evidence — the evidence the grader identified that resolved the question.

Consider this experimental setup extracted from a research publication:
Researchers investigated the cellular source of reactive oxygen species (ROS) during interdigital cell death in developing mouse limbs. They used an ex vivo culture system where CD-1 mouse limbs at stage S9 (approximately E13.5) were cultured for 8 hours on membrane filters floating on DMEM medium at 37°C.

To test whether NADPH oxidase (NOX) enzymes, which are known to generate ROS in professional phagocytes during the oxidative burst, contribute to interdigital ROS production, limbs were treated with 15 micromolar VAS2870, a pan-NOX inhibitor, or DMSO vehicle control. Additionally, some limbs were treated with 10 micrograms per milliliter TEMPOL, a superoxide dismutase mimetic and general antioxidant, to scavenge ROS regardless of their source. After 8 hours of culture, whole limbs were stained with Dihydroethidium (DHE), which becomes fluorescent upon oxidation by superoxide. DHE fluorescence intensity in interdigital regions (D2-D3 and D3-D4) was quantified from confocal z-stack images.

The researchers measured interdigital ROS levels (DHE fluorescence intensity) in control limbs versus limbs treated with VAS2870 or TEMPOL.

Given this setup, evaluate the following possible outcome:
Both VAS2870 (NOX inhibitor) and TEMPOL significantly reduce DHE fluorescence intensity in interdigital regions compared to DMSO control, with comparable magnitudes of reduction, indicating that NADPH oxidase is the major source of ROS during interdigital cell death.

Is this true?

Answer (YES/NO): YES